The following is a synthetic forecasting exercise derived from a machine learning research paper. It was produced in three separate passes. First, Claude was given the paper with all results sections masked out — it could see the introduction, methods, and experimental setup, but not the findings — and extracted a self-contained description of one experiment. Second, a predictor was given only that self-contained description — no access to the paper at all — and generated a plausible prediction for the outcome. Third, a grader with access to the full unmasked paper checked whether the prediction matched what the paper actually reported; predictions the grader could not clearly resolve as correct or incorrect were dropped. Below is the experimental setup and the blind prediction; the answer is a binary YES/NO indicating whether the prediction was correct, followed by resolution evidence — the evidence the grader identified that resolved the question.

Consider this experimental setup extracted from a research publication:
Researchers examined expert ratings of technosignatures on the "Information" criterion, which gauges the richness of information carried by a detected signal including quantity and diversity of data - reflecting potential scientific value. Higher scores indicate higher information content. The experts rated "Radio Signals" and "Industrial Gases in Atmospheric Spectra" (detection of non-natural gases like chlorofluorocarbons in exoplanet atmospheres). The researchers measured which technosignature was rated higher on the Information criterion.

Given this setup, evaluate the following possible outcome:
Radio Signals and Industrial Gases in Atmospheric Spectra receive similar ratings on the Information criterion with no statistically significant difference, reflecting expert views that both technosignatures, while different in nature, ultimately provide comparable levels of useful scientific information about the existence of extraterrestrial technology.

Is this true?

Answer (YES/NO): NO